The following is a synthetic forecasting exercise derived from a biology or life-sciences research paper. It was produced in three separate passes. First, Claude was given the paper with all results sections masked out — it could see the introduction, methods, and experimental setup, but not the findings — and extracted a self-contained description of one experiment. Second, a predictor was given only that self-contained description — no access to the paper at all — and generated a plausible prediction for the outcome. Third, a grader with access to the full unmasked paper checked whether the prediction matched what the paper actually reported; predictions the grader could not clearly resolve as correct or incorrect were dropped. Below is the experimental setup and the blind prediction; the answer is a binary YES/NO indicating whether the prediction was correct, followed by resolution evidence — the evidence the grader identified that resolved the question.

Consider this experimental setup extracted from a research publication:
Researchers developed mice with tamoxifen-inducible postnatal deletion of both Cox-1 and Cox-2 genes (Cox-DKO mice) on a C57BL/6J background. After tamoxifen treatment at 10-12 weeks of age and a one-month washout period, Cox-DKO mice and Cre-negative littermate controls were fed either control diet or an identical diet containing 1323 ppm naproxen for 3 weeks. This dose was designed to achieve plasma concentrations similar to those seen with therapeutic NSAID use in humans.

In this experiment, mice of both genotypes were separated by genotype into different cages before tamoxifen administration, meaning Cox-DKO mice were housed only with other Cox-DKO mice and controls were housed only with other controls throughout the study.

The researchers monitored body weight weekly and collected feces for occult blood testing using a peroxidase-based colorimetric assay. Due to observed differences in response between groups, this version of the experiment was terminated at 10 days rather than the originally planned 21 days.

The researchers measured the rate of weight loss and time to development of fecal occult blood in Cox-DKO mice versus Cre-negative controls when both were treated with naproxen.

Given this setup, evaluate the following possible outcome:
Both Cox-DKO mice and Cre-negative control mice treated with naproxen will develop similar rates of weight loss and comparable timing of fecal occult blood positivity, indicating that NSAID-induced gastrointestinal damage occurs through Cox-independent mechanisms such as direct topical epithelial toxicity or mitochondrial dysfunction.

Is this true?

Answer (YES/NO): NO